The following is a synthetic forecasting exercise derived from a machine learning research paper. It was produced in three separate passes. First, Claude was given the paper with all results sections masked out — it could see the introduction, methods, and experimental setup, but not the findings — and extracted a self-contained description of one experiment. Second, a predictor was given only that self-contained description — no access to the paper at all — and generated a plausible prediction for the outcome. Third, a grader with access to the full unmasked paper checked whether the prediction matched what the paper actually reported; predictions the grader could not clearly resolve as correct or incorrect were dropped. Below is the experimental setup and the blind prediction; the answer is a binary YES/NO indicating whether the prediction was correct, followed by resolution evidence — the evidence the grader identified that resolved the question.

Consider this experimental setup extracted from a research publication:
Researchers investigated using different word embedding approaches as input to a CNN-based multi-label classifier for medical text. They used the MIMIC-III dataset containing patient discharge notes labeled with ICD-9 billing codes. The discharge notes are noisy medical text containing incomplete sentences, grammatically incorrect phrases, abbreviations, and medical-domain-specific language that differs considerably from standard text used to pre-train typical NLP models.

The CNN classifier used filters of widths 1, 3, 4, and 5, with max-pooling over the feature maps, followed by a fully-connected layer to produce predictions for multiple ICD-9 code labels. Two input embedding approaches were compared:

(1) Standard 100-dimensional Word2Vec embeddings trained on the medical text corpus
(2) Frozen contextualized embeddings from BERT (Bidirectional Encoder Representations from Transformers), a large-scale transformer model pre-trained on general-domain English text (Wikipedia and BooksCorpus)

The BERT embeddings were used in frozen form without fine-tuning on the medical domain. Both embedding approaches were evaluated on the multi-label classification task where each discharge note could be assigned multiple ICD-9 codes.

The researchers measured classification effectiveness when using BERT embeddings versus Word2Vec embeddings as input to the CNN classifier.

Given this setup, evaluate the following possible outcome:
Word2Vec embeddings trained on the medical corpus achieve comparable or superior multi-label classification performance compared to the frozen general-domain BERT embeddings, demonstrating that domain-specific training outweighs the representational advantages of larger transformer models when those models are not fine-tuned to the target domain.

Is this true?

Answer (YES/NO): YES